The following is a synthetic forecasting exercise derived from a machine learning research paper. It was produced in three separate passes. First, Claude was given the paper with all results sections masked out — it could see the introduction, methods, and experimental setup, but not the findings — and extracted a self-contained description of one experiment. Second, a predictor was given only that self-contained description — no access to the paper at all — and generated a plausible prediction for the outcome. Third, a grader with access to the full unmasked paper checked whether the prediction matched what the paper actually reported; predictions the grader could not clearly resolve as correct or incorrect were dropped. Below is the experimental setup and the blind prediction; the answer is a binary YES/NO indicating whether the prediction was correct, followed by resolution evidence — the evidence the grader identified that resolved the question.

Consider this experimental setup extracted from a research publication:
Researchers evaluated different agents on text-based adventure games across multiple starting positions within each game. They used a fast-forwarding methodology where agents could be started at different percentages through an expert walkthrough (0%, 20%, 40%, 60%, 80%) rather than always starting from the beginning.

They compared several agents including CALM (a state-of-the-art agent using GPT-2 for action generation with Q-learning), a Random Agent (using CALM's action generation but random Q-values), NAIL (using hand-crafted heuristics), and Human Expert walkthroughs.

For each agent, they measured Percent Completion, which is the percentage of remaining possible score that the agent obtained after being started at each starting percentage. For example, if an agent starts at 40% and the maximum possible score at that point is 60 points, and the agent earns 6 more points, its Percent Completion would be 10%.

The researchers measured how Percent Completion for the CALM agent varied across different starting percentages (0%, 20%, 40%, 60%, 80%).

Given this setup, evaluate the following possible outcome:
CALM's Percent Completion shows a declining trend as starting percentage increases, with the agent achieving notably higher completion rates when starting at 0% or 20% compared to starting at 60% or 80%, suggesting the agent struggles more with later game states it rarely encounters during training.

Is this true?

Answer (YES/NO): NO